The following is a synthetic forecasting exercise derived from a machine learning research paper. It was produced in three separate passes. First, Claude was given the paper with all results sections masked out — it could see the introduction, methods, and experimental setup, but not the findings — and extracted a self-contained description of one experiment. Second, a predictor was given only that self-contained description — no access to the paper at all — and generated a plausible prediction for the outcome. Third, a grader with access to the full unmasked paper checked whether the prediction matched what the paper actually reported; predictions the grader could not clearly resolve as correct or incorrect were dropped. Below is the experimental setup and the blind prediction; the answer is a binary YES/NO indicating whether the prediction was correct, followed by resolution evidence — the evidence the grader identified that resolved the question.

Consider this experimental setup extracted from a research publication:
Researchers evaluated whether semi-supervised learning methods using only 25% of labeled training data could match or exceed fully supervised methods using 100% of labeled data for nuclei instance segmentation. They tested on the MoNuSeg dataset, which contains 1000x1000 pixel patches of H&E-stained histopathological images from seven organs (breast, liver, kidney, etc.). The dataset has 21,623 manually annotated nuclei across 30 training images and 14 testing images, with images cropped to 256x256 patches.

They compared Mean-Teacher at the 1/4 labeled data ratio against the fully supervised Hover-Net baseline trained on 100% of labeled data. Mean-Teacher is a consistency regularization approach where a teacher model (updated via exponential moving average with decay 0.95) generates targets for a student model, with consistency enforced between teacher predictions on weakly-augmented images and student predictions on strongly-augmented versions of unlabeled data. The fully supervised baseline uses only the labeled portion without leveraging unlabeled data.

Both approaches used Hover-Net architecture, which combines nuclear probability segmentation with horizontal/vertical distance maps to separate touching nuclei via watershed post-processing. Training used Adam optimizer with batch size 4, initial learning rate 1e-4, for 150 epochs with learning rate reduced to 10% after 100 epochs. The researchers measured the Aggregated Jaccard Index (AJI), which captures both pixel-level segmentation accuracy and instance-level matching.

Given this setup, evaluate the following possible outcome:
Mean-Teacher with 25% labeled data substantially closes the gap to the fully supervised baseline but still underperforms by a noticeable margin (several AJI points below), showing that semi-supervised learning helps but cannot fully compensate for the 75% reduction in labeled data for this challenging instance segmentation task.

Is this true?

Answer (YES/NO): NO